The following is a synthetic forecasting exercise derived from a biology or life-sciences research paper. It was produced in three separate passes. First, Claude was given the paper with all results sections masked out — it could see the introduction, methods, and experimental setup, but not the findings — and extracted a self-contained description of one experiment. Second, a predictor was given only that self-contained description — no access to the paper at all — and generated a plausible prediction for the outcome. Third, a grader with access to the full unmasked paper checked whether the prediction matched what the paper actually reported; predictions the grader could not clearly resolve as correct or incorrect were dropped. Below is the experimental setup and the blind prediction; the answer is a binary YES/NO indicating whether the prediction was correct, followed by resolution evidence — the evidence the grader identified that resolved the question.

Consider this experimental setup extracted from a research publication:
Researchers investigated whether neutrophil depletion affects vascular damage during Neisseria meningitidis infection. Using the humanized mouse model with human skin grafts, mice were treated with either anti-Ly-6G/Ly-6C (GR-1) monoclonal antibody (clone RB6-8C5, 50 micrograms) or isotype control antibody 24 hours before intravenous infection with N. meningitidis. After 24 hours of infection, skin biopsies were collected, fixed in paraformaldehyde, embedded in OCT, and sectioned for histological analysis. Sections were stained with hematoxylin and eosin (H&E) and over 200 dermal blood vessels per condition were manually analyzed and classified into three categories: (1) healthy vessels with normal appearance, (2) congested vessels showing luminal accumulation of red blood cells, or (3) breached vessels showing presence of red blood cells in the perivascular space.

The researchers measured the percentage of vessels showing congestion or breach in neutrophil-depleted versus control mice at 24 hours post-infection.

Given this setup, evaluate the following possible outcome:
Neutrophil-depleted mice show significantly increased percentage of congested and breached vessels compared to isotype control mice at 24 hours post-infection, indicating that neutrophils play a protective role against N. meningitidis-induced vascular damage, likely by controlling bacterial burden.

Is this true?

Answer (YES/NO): NO